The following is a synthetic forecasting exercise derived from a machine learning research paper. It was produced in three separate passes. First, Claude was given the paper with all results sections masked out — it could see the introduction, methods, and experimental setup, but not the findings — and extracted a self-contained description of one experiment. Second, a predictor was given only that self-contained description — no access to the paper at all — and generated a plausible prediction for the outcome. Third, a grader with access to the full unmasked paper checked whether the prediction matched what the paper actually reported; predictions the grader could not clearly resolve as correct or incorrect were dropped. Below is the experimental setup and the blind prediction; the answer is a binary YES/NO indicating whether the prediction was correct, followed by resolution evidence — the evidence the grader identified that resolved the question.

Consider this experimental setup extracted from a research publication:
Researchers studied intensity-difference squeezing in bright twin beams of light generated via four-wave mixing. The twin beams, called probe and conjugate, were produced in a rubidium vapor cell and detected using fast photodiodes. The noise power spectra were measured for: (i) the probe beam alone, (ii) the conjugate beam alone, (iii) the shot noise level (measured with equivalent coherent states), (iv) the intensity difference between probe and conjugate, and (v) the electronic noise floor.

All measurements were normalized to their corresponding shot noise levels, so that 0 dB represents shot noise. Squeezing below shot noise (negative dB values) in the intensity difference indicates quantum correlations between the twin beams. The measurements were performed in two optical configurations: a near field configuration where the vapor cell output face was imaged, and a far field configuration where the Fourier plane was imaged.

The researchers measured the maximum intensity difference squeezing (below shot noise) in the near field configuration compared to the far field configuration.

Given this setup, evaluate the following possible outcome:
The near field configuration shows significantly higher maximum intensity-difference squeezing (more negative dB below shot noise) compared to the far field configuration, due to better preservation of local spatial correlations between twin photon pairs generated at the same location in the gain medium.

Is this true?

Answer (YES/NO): NO